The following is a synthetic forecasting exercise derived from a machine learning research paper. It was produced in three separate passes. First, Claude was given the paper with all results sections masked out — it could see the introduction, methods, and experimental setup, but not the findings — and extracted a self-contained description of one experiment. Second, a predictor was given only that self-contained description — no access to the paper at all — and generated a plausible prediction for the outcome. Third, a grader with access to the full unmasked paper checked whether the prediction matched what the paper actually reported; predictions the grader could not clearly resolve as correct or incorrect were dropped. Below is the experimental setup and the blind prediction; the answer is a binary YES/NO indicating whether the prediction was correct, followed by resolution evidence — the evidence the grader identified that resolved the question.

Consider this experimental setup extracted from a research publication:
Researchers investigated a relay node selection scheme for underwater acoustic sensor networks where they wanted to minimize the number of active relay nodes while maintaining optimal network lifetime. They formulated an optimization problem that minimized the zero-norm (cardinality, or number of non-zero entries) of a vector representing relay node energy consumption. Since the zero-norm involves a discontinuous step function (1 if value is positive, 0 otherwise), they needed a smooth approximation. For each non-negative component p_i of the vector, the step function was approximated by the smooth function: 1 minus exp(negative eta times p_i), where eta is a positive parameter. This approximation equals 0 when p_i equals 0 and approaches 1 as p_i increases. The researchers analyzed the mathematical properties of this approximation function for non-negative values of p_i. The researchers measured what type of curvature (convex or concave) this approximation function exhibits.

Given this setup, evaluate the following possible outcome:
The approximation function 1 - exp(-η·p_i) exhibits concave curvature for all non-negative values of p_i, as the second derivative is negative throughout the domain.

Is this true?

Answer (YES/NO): YES